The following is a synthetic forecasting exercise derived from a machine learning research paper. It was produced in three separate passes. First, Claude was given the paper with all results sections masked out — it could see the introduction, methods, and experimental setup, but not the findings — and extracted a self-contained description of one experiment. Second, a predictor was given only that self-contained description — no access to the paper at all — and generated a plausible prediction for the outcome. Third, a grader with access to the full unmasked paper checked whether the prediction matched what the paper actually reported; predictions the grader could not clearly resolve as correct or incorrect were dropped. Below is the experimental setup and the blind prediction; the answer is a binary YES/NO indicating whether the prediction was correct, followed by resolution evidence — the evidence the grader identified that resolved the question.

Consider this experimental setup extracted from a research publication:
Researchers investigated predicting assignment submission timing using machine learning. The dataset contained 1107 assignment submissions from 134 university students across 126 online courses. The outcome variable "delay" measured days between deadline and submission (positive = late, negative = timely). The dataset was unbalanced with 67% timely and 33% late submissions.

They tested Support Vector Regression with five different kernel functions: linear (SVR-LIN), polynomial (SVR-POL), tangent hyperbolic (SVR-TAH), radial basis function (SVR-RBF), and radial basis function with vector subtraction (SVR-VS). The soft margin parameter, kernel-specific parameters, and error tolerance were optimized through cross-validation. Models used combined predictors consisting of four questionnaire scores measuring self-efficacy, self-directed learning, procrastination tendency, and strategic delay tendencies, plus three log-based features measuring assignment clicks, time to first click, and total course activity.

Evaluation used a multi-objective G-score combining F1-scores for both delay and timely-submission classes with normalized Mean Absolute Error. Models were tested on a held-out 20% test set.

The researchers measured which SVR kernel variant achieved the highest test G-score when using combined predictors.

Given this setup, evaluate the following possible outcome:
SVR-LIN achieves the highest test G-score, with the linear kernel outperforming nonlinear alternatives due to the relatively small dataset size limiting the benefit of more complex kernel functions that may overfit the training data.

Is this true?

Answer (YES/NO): NO